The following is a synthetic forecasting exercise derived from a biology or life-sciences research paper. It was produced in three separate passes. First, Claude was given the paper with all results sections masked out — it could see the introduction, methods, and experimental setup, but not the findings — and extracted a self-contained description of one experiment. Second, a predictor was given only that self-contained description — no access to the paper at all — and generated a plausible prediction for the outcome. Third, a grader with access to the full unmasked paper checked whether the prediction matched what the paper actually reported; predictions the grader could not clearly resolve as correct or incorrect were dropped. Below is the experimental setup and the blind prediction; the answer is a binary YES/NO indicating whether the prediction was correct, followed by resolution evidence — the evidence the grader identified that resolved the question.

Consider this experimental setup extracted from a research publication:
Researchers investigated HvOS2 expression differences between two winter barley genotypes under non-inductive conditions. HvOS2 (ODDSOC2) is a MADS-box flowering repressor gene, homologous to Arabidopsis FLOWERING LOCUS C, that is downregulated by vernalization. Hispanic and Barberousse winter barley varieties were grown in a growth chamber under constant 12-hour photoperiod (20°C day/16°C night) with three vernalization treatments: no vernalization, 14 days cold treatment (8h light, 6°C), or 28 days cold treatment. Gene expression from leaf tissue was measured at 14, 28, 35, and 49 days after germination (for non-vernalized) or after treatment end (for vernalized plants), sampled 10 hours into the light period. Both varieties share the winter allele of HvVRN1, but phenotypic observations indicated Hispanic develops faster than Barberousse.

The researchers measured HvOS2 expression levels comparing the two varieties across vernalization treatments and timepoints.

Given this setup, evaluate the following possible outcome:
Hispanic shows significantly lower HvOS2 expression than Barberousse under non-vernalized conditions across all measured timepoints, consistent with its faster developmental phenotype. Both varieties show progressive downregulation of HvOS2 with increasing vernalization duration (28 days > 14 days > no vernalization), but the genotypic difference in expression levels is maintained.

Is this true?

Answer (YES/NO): NO